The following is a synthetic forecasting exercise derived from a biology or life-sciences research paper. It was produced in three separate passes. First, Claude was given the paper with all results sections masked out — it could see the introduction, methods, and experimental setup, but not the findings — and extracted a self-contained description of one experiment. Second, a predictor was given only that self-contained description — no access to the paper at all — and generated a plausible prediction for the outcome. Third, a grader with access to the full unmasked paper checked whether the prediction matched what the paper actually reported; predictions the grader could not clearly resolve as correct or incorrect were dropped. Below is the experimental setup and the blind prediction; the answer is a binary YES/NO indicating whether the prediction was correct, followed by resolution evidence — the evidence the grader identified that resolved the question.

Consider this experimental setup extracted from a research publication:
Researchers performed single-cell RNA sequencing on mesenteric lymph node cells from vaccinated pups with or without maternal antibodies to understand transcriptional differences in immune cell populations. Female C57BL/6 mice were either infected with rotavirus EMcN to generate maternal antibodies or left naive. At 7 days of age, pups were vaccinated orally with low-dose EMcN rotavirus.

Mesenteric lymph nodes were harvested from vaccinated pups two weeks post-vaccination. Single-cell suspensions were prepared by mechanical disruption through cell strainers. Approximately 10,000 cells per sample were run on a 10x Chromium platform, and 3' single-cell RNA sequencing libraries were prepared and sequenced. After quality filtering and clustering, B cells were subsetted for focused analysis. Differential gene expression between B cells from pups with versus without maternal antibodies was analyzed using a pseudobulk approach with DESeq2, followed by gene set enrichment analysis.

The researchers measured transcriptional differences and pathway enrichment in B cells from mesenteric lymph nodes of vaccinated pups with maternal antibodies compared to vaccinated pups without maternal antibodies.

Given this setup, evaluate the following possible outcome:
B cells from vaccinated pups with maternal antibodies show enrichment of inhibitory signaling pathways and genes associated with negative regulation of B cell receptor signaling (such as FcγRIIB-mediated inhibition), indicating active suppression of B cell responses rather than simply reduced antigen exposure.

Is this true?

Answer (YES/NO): NO